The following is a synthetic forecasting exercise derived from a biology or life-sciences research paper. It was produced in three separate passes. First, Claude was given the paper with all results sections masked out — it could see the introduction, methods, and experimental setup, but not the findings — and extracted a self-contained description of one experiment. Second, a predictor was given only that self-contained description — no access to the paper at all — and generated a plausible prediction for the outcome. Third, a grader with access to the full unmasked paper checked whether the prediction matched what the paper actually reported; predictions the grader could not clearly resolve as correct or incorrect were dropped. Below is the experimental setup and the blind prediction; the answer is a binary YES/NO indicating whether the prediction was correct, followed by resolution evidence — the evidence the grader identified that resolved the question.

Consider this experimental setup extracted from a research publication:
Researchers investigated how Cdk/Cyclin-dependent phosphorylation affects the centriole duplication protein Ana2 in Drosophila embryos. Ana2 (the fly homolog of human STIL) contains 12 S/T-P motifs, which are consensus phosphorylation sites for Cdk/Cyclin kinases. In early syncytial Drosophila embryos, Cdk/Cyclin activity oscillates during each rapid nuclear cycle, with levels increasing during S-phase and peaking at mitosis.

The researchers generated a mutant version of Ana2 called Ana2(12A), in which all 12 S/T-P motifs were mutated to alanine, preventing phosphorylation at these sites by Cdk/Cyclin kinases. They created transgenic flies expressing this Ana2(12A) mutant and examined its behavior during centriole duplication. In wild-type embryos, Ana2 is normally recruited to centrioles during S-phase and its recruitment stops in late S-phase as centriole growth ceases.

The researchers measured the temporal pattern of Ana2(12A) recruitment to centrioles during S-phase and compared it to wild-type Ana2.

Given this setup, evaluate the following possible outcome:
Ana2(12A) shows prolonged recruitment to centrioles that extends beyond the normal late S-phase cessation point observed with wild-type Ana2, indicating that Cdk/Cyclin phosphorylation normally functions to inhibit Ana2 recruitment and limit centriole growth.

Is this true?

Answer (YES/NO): YES